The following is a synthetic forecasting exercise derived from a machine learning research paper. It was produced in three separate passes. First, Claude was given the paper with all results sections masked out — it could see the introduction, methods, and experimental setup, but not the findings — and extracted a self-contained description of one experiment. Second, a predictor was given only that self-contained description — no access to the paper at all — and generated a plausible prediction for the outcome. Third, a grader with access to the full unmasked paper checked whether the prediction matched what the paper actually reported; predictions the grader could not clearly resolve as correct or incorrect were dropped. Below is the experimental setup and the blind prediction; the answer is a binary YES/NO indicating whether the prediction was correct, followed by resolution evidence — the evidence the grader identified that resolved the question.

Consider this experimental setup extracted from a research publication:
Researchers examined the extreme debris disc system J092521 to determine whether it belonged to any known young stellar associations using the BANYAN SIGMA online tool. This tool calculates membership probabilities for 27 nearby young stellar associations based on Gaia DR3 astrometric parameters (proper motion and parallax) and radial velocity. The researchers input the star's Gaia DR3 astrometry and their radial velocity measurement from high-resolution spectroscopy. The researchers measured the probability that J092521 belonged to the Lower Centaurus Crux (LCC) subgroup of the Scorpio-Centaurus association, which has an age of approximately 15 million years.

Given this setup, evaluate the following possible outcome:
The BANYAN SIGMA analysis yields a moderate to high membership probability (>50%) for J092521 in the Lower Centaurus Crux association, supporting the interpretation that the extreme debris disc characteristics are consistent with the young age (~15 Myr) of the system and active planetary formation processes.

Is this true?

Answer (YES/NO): NO